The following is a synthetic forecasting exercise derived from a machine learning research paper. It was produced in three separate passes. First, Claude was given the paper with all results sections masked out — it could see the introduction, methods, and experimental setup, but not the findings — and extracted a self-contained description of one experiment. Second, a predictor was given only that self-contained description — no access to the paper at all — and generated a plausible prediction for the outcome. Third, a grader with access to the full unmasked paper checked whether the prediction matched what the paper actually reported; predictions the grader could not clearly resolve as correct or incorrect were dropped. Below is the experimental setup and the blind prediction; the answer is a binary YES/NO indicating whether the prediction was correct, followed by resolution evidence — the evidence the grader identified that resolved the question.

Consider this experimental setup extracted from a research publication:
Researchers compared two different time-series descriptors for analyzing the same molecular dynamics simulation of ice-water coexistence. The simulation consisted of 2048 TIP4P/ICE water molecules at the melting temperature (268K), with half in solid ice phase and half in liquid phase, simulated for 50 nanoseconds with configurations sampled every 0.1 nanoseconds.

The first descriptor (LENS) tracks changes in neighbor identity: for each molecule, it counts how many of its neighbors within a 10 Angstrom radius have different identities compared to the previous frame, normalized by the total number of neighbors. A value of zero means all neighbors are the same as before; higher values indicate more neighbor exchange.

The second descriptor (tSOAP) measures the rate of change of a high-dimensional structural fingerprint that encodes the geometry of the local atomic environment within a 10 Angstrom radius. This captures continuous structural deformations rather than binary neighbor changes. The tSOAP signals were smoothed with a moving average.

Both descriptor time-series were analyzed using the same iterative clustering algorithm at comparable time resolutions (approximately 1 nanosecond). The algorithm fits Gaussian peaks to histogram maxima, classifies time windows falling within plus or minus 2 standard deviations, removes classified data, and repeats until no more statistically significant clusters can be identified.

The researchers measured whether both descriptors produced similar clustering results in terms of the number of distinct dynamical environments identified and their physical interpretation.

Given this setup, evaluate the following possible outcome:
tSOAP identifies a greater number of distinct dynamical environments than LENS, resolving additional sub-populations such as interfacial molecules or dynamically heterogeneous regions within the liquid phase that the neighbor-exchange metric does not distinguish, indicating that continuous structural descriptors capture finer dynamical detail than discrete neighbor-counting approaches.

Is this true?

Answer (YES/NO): NO